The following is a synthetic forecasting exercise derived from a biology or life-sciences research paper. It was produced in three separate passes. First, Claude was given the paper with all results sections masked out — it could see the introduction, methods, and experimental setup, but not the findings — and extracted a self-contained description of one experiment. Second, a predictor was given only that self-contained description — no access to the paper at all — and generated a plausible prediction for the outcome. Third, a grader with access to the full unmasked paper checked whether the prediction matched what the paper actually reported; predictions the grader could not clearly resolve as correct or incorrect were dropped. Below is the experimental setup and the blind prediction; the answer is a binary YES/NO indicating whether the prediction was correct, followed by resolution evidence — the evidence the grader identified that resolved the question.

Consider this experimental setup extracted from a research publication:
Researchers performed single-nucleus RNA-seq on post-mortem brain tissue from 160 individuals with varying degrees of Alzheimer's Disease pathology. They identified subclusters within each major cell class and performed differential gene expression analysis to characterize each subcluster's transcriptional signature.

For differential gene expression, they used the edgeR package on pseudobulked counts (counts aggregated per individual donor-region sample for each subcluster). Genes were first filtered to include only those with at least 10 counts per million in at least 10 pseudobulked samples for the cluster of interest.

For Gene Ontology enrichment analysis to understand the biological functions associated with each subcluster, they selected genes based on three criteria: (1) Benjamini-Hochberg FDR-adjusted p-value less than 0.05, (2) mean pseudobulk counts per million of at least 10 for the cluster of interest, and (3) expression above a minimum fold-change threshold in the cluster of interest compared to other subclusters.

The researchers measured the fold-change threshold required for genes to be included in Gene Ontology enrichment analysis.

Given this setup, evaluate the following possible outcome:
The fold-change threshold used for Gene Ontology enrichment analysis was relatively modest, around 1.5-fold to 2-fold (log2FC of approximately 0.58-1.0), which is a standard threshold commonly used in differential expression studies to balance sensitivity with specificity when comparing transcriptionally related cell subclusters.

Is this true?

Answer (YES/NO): YES